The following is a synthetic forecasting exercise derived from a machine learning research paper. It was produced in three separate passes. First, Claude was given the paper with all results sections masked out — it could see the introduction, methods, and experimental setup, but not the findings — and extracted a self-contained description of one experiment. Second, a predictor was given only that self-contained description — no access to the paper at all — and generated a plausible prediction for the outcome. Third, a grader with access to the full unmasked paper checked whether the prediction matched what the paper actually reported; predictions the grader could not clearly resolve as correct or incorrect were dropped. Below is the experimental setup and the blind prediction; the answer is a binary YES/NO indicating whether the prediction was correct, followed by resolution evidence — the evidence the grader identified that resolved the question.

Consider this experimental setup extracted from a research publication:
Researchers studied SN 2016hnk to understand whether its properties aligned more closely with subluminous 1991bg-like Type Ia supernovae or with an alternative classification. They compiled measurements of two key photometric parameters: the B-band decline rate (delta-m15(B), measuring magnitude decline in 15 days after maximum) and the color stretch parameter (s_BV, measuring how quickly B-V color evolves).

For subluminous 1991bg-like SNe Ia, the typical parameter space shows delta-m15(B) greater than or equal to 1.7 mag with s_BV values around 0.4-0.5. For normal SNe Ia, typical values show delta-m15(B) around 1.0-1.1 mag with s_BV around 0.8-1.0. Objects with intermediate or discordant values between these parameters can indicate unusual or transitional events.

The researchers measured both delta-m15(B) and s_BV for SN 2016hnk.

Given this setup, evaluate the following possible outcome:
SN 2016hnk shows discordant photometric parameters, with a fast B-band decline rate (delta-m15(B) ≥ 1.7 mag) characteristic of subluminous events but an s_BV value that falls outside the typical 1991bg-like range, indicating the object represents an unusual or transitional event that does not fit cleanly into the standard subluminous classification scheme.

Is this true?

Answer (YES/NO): NO